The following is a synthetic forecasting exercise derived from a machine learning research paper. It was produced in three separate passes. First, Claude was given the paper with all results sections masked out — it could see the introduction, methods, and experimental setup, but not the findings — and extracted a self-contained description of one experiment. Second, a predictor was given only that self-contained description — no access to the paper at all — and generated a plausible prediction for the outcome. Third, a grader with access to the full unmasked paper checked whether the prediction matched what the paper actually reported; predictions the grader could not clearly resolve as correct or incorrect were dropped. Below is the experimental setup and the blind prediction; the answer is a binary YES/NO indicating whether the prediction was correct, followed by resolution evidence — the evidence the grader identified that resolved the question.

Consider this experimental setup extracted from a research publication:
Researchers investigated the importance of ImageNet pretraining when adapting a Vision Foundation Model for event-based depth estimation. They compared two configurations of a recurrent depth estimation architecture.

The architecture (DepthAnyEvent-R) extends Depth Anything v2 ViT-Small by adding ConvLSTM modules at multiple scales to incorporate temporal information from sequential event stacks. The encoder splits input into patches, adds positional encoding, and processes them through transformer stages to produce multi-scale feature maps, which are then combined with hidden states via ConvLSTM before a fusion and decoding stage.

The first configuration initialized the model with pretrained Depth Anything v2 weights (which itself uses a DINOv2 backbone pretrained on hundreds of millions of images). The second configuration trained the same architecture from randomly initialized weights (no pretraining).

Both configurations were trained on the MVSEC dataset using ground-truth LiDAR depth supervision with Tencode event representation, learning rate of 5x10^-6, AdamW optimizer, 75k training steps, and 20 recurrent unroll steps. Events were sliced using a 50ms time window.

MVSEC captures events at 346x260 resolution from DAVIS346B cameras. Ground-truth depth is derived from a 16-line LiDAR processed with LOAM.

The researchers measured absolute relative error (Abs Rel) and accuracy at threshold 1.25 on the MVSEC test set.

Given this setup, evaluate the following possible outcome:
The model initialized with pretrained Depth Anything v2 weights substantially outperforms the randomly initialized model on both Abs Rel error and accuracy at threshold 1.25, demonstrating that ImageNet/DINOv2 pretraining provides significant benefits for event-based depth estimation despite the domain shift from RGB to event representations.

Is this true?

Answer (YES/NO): YES